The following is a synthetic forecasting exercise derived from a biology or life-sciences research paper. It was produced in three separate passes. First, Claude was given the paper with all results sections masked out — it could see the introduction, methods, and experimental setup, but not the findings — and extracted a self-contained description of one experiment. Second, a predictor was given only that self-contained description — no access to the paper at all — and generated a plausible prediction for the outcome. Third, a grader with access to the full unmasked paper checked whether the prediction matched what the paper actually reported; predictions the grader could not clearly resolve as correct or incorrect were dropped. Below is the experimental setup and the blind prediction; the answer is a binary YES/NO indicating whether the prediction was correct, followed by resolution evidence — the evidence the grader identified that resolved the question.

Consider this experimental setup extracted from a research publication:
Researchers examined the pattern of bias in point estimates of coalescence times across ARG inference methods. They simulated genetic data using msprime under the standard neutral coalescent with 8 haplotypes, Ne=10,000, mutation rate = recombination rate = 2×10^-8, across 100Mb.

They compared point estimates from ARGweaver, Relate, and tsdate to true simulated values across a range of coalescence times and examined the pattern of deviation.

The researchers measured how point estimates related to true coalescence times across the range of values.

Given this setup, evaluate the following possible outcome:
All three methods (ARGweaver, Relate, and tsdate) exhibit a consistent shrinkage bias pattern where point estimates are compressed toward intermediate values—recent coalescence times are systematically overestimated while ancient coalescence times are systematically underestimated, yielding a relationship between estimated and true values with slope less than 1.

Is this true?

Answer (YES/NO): YES